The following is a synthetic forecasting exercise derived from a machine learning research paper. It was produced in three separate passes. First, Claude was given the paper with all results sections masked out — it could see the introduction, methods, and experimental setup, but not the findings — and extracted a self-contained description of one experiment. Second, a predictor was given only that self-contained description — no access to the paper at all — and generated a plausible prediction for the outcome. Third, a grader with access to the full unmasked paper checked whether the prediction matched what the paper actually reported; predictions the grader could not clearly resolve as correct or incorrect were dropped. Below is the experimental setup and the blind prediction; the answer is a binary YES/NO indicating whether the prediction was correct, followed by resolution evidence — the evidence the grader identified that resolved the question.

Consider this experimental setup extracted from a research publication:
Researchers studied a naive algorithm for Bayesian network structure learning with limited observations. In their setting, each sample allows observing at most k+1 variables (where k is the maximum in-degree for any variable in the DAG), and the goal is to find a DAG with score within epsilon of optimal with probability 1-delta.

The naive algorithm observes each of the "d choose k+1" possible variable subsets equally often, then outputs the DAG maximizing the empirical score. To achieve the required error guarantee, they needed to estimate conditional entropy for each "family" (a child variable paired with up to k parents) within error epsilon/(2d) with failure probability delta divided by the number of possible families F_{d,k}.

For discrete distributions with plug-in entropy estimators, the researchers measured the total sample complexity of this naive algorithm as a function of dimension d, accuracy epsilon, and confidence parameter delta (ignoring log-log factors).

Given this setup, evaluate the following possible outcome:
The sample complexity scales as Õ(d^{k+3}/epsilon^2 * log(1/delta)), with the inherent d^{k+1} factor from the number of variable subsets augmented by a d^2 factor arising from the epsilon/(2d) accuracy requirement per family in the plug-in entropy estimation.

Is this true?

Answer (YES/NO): NO